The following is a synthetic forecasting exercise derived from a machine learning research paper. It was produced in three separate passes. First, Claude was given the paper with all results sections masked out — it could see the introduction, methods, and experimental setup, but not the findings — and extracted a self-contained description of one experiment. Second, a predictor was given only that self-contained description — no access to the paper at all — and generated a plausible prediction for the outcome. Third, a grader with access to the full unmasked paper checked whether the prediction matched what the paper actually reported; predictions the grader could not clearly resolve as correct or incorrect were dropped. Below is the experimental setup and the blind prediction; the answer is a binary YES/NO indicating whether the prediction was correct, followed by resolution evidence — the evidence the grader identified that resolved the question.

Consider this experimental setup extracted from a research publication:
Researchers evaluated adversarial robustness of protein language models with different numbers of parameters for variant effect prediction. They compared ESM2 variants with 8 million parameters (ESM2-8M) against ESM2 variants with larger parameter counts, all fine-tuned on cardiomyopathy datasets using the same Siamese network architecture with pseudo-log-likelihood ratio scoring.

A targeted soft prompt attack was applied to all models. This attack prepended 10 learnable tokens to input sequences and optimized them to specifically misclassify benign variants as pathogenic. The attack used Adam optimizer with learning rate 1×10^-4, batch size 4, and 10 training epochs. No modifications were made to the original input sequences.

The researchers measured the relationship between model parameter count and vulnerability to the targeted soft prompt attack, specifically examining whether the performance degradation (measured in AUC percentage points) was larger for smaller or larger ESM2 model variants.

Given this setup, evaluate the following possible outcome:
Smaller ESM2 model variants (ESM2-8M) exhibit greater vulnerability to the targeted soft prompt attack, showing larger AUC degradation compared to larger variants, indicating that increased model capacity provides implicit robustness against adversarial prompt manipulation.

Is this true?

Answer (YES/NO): YES